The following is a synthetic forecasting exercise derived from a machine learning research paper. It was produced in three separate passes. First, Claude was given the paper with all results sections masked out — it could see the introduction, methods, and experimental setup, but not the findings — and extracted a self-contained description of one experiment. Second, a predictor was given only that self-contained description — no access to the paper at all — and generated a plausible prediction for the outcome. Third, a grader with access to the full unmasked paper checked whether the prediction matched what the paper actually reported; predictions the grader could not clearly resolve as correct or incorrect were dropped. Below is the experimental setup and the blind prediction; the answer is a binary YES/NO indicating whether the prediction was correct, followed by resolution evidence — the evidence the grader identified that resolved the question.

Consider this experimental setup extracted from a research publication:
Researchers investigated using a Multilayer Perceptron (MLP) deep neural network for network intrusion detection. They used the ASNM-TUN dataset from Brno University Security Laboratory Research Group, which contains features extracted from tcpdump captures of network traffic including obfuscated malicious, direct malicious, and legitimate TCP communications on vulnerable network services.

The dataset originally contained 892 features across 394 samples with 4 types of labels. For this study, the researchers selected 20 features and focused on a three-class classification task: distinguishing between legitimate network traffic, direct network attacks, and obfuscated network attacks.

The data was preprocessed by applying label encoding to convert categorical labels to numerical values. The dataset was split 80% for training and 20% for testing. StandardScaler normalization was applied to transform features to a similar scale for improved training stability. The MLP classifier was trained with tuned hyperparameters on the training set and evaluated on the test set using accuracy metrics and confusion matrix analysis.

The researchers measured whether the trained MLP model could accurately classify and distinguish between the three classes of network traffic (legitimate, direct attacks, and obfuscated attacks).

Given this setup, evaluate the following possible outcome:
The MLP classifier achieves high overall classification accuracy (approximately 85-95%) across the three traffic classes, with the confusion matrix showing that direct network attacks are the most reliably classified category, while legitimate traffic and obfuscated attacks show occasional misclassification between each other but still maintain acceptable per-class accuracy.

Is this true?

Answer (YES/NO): NO